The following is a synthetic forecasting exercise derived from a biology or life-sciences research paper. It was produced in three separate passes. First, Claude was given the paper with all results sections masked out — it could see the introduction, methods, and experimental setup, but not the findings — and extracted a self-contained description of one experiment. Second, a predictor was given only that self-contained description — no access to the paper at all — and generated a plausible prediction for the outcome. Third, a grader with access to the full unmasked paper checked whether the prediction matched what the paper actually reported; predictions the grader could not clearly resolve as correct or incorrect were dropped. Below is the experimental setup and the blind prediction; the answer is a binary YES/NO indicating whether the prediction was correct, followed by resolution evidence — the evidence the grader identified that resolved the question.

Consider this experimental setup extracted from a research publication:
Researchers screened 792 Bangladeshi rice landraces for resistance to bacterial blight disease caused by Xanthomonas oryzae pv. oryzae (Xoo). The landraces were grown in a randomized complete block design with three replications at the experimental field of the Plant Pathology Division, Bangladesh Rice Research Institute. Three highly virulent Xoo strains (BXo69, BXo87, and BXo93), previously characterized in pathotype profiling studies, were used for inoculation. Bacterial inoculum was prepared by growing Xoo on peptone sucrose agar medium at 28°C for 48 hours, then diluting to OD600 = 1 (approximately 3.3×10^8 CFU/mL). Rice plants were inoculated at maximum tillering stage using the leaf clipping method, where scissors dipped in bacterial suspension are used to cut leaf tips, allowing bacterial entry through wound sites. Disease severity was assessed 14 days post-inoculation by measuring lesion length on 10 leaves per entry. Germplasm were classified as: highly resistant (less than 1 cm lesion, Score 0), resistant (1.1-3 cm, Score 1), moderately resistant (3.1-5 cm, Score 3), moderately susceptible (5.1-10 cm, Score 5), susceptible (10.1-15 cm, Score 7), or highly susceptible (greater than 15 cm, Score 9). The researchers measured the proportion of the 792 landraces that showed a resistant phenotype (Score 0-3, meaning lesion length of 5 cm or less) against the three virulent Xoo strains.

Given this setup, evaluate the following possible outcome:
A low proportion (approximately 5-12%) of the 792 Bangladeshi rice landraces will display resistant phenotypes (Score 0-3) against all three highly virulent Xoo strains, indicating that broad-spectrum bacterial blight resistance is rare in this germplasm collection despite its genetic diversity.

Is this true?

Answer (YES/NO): YES